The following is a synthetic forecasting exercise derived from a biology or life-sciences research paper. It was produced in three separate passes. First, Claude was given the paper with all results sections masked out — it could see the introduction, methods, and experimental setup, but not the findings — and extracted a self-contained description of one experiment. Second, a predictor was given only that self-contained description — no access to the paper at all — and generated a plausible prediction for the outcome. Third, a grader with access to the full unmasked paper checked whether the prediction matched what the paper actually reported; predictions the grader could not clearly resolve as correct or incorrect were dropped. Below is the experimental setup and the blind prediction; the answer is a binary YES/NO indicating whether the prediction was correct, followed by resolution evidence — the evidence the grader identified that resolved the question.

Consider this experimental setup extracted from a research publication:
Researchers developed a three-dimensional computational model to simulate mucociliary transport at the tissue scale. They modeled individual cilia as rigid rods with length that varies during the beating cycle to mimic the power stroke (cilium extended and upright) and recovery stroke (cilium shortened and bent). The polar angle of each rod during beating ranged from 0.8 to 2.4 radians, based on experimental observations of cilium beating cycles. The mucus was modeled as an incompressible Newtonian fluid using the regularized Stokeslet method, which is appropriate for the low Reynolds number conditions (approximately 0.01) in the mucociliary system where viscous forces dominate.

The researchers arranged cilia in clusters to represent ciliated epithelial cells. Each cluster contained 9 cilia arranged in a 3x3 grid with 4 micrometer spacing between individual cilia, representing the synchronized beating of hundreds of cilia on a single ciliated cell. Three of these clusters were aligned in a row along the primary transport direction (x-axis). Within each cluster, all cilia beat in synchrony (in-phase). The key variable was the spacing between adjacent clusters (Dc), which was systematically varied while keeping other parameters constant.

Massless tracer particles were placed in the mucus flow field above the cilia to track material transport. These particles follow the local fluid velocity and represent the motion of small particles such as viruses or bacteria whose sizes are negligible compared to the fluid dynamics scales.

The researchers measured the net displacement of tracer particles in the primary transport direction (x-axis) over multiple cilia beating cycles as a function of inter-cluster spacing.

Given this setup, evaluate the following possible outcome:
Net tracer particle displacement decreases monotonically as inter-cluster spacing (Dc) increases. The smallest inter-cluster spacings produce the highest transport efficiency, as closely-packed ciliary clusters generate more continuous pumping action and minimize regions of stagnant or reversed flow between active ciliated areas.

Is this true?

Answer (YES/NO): NO